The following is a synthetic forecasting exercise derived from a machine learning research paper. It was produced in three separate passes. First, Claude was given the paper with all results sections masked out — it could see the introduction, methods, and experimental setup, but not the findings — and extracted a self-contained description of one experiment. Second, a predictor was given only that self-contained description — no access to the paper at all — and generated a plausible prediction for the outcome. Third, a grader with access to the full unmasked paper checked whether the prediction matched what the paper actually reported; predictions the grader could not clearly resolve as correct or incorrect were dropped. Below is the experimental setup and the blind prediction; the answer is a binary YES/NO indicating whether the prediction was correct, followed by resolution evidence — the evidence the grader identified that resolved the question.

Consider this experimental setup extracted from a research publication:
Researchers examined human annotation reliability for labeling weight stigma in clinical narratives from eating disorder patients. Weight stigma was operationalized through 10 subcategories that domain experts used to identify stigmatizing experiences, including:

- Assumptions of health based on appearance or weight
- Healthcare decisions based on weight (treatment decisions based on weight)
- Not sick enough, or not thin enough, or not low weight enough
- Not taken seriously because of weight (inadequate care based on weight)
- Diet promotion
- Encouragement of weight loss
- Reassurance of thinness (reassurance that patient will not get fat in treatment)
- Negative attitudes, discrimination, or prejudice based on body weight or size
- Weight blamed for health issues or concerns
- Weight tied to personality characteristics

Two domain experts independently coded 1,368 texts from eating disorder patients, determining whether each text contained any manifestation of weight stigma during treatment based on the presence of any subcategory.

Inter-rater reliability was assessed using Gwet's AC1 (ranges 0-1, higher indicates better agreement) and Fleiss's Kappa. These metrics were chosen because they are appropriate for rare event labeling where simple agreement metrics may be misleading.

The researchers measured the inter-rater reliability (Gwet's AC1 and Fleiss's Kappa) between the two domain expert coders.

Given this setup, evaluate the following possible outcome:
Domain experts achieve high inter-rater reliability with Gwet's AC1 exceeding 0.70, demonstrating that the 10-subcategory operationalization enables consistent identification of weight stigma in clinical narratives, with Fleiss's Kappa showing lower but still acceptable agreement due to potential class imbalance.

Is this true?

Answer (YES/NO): NO